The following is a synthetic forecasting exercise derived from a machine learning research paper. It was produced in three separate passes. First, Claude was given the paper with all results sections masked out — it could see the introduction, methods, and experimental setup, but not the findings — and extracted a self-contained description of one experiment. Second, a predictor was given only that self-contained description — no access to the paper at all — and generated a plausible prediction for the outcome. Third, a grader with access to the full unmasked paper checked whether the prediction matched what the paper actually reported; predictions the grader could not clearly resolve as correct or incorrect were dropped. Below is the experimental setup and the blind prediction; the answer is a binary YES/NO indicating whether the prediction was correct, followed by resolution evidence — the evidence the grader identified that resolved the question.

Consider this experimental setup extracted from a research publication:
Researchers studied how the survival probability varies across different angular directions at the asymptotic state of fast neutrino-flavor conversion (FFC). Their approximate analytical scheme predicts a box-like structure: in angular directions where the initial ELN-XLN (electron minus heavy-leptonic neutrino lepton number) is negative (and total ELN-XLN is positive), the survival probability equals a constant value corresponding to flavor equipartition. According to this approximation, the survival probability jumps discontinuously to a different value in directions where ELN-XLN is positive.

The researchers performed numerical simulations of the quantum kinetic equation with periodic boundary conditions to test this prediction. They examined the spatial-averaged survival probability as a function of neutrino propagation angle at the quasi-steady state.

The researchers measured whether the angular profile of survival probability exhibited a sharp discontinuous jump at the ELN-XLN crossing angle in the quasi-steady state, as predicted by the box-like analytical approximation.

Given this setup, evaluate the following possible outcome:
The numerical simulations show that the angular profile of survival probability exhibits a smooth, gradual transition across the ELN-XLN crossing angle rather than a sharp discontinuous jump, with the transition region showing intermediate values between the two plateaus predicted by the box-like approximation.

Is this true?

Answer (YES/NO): YES